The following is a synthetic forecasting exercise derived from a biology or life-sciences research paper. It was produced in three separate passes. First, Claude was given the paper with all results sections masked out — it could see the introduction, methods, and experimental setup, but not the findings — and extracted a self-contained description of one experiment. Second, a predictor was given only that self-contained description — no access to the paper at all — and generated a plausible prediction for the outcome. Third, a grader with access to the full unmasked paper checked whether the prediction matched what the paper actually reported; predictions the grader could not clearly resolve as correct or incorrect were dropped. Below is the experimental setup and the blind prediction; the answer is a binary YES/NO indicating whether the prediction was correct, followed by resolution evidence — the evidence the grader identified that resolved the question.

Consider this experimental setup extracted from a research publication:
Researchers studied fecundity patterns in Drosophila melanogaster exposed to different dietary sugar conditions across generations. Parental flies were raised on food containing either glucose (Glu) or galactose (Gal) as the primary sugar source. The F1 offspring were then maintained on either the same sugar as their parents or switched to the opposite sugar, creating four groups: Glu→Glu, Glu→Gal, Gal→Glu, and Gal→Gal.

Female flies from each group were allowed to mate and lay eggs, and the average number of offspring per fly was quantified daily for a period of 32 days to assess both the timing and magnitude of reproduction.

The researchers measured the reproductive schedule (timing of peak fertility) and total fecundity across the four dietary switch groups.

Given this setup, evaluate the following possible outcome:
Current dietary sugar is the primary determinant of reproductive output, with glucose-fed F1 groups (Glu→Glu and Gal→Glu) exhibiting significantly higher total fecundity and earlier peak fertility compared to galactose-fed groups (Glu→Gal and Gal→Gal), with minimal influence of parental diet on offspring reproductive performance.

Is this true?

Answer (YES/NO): NO